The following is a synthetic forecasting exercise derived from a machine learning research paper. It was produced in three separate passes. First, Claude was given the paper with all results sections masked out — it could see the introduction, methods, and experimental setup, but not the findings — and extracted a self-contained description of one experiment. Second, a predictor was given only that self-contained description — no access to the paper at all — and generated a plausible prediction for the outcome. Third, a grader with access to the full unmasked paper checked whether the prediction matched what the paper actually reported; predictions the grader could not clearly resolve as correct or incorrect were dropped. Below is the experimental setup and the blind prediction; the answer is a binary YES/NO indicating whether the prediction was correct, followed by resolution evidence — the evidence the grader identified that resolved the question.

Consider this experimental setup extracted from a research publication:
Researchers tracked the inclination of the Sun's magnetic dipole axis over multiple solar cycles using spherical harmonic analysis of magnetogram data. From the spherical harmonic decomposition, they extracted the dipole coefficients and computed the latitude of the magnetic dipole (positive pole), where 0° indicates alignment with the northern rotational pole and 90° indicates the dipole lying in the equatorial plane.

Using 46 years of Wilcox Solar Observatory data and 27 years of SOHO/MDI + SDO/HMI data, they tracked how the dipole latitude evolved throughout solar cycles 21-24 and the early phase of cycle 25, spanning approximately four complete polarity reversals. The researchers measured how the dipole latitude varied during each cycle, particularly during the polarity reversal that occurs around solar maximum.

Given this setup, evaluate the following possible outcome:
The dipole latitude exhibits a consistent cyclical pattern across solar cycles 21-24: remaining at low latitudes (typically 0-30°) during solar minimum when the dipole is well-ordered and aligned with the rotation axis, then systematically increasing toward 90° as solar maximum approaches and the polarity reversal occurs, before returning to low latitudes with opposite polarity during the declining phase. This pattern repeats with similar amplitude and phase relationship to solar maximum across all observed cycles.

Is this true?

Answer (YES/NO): NO